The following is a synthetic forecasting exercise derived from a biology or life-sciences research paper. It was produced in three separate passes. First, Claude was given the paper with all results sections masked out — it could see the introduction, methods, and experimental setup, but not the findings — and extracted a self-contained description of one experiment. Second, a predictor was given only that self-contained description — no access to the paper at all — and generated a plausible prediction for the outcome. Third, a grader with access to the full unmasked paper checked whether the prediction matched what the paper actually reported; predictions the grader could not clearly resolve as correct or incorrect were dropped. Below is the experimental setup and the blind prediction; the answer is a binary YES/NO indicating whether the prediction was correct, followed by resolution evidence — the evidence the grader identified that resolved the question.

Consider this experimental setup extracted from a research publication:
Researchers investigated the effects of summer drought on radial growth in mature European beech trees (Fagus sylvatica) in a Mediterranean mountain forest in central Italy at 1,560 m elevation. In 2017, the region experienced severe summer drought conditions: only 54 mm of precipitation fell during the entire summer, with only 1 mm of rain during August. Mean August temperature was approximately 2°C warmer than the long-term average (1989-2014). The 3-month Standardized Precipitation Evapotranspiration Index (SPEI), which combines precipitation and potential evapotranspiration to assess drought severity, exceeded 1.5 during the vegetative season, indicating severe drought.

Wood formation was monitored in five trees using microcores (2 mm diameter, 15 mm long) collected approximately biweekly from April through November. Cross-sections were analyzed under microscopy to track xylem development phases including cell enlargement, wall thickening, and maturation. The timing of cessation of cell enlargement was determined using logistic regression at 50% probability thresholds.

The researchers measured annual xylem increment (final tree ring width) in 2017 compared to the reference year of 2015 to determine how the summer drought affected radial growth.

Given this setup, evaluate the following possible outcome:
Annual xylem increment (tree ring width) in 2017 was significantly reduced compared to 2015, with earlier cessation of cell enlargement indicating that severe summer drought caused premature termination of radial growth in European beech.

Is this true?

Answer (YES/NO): NO